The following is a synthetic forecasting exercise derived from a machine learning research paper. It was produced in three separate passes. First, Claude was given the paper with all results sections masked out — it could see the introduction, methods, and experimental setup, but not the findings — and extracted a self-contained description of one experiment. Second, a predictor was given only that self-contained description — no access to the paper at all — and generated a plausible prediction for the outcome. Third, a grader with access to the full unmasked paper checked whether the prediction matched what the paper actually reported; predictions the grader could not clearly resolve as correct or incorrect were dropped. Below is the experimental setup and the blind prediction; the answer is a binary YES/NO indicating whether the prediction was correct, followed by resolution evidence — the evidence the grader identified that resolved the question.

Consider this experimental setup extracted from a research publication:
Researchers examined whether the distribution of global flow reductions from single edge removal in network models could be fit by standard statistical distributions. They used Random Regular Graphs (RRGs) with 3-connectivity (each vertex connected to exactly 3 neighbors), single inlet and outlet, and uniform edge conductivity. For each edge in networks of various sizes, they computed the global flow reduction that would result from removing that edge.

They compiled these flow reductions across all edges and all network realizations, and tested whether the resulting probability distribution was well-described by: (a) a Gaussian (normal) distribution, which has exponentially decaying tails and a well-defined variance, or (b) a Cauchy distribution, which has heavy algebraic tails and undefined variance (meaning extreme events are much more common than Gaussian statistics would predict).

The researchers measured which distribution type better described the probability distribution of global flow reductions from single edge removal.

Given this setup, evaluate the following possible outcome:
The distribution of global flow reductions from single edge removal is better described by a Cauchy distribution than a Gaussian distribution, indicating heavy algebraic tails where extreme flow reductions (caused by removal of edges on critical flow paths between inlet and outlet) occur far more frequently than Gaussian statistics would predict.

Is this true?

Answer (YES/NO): NO